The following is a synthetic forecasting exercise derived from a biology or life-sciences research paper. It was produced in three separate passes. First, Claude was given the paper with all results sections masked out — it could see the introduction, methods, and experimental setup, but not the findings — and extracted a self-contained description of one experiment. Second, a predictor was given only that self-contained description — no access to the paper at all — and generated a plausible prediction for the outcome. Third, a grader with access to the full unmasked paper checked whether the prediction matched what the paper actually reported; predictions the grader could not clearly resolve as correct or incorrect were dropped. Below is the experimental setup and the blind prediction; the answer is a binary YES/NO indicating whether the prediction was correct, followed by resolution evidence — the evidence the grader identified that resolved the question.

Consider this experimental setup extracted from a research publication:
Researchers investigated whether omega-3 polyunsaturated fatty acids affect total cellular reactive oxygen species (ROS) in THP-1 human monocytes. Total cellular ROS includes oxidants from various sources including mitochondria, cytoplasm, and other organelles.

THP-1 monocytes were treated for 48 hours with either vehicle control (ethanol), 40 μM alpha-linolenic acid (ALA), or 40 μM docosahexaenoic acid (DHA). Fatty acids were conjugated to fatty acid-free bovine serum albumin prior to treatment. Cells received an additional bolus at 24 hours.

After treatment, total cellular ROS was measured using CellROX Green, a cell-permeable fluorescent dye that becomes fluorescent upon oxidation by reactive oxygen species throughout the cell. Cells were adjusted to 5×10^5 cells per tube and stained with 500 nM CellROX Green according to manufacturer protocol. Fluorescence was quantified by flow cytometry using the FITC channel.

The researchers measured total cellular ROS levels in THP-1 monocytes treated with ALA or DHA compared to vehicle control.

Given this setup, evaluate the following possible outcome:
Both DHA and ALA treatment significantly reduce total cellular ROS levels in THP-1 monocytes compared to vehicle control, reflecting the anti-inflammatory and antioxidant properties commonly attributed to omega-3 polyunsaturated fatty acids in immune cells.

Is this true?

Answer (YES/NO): NO